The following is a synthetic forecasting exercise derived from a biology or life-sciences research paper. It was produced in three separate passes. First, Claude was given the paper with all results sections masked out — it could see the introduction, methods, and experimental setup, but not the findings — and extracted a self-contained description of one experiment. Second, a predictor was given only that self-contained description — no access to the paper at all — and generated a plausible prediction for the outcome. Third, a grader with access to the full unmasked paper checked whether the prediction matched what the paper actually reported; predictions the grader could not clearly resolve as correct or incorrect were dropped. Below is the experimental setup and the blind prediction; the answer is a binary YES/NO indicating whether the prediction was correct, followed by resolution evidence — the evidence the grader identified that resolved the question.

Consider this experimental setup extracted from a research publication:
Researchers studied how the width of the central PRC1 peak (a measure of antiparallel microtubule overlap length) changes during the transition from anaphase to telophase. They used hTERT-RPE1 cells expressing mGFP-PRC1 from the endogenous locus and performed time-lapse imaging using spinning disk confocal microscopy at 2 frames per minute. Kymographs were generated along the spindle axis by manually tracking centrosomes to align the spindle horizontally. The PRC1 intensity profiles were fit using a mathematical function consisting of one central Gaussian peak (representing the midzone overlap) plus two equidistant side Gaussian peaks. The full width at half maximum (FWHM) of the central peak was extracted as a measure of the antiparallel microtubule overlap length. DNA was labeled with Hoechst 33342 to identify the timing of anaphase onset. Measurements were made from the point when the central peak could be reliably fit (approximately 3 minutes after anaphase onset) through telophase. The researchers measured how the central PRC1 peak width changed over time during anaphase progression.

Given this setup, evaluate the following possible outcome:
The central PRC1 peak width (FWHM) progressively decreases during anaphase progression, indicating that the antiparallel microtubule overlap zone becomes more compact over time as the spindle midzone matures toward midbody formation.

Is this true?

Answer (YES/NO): YES